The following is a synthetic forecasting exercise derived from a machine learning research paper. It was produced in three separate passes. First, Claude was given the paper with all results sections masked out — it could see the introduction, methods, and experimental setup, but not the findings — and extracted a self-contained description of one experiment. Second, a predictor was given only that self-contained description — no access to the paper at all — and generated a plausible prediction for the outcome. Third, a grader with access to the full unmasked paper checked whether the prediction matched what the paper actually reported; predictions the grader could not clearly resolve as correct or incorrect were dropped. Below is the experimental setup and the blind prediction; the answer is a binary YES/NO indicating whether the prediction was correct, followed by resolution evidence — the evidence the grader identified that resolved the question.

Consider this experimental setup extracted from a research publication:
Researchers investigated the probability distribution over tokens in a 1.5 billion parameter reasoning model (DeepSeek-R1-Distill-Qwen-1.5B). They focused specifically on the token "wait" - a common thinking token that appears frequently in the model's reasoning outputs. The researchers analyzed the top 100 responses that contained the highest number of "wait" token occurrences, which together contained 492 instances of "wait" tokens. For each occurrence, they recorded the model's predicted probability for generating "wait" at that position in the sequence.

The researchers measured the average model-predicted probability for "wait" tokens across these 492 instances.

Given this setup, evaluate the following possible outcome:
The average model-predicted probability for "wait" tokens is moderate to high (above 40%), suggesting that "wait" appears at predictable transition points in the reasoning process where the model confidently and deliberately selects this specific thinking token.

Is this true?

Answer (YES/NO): YES